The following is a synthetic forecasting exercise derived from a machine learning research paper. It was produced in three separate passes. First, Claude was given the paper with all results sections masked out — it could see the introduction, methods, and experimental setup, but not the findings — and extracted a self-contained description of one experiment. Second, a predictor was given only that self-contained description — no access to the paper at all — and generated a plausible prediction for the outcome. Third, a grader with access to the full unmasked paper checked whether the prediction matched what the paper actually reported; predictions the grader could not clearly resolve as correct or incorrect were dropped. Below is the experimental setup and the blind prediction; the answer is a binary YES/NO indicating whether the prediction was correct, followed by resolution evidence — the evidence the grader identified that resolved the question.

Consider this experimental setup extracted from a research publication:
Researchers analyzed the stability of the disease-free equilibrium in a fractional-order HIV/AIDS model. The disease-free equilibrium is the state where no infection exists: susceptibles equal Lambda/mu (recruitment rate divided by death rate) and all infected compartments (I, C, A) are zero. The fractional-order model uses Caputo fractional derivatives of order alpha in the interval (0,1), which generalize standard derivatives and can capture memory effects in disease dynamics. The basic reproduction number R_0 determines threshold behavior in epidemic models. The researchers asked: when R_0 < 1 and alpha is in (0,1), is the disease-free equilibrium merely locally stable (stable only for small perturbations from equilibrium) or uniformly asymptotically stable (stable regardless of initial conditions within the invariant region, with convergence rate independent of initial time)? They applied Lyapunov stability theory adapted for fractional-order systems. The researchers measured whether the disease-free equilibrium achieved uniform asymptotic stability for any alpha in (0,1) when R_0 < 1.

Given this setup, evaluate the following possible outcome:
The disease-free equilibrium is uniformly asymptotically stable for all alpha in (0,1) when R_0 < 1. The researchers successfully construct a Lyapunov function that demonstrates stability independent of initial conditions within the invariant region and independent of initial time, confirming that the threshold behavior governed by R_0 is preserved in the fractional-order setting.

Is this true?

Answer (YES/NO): YES